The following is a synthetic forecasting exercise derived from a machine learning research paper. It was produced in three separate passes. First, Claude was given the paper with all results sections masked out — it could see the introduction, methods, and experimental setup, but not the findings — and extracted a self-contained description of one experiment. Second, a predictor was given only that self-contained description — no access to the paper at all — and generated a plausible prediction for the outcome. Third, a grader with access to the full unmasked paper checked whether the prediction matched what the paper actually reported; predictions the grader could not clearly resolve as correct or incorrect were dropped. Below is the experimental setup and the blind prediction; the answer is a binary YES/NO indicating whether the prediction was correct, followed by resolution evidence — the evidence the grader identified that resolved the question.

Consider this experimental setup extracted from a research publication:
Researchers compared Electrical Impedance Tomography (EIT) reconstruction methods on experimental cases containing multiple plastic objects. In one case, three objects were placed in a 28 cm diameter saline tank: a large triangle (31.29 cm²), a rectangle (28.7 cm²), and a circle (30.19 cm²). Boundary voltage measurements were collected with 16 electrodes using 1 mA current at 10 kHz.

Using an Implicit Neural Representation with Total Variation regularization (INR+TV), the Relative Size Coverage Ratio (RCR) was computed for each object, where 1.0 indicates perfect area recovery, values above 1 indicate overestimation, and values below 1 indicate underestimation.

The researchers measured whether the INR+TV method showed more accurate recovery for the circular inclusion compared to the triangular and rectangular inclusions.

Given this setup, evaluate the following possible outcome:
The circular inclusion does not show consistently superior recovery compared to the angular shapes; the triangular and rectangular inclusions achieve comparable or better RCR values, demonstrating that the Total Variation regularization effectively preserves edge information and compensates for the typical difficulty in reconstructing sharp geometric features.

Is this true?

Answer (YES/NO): NO